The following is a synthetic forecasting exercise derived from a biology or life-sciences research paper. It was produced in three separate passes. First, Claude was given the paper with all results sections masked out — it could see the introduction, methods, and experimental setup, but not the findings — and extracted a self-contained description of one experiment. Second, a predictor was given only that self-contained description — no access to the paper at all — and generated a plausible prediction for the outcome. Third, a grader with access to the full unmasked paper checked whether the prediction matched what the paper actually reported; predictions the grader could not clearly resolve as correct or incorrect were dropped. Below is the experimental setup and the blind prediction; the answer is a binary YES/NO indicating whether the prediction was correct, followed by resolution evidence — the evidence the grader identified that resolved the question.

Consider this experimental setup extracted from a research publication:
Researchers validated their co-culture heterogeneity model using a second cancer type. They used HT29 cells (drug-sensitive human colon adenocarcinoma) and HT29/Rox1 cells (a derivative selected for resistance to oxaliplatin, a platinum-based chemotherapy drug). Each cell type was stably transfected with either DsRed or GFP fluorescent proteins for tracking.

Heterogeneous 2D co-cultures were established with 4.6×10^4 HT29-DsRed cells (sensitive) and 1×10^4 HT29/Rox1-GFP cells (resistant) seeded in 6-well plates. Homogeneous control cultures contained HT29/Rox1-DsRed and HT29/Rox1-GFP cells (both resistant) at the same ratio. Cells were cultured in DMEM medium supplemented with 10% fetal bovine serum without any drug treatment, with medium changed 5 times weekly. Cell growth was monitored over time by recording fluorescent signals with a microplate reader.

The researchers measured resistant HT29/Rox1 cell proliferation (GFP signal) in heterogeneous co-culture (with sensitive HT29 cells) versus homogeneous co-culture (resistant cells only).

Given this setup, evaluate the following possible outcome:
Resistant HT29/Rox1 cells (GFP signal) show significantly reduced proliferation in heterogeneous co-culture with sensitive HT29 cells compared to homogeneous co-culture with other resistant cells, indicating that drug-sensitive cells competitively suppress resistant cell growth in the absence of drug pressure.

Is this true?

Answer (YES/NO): YES